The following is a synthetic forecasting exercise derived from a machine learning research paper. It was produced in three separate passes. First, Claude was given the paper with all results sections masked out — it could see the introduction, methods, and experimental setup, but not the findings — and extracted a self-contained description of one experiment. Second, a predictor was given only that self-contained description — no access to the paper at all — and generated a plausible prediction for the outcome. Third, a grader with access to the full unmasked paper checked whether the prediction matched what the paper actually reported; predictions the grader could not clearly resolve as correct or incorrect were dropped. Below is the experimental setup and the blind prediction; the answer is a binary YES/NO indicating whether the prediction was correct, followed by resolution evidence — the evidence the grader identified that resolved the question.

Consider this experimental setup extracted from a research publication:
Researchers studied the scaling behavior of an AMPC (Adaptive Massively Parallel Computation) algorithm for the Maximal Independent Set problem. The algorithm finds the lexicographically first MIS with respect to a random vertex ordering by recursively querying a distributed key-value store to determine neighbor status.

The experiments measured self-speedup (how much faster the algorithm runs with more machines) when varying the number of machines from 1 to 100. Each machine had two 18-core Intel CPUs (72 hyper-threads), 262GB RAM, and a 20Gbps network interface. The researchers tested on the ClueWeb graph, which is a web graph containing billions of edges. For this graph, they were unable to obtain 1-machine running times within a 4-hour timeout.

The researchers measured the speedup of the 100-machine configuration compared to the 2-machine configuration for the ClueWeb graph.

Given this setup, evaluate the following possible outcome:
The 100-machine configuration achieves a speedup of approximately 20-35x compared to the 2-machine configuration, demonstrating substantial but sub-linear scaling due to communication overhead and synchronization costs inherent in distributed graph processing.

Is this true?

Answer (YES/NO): NO